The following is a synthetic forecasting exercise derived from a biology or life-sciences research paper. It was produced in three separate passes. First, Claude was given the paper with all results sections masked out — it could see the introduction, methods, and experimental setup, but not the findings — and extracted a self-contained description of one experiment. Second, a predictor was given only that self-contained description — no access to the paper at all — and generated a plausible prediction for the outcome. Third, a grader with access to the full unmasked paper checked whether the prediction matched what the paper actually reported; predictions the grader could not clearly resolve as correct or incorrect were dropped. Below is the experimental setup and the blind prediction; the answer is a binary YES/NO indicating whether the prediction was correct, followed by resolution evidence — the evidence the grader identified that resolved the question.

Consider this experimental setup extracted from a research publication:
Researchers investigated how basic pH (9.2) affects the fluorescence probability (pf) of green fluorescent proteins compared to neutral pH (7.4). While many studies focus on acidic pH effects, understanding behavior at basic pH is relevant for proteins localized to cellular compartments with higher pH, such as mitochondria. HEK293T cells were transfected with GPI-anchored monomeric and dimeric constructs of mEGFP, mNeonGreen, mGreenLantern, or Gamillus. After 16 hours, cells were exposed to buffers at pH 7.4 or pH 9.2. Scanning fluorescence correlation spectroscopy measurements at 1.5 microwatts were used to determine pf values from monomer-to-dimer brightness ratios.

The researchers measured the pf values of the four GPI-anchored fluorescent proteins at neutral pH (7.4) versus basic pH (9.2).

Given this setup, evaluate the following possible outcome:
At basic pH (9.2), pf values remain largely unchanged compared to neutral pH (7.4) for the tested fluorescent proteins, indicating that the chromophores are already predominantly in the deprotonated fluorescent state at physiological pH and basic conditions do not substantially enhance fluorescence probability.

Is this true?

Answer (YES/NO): NO